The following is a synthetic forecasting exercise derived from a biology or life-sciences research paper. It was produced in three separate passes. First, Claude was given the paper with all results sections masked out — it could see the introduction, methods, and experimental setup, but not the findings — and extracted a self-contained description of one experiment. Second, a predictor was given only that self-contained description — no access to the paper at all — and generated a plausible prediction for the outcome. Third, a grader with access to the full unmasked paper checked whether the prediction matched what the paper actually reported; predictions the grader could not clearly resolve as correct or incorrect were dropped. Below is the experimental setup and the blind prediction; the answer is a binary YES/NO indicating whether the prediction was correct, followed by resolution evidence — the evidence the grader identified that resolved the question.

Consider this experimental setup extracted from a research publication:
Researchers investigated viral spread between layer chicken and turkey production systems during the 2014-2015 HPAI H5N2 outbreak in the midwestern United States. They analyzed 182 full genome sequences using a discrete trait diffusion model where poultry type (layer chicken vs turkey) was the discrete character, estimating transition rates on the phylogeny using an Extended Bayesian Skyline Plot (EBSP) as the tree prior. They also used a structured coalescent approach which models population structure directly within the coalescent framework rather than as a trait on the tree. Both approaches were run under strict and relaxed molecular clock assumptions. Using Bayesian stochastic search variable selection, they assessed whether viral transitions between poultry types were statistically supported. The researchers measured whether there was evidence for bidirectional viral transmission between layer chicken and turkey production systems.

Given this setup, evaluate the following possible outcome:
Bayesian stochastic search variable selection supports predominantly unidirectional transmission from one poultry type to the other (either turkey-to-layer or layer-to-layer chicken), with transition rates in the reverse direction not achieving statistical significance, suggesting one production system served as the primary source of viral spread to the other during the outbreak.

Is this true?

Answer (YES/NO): NO